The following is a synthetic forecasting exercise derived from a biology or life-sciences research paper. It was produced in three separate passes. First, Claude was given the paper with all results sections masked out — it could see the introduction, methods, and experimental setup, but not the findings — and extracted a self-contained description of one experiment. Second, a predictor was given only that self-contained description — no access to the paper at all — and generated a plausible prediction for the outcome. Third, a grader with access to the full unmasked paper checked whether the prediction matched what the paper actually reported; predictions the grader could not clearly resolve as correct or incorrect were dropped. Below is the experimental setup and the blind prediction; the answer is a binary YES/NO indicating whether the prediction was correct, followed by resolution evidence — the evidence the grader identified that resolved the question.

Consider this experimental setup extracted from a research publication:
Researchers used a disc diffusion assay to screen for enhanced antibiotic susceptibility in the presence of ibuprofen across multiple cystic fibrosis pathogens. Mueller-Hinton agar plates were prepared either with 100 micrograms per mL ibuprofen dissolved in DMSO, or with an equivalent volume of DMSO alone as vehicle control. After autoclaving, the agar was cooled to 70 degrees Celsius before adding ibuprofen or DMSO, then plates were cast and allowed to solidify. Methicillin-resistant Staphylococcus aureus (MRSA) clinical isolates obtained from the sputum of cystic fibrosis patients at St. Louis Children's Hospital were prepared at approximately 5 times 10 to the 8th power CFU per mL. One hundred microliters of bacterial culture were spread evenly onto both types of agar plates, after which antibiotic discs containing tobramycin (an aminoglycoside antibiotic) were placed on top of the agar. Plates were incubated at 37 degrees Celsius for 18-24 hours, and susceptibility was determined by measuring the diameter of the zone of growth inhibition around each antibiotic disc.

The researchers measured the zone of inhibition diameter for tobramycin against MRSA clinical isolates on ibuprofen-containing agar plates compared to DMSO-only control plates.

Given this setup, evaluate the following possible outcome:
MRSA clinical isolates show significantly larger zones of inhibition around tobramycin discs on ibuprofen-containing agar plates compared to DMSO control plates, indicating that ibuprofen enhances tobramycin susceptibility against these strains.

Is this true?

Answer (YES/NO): NO